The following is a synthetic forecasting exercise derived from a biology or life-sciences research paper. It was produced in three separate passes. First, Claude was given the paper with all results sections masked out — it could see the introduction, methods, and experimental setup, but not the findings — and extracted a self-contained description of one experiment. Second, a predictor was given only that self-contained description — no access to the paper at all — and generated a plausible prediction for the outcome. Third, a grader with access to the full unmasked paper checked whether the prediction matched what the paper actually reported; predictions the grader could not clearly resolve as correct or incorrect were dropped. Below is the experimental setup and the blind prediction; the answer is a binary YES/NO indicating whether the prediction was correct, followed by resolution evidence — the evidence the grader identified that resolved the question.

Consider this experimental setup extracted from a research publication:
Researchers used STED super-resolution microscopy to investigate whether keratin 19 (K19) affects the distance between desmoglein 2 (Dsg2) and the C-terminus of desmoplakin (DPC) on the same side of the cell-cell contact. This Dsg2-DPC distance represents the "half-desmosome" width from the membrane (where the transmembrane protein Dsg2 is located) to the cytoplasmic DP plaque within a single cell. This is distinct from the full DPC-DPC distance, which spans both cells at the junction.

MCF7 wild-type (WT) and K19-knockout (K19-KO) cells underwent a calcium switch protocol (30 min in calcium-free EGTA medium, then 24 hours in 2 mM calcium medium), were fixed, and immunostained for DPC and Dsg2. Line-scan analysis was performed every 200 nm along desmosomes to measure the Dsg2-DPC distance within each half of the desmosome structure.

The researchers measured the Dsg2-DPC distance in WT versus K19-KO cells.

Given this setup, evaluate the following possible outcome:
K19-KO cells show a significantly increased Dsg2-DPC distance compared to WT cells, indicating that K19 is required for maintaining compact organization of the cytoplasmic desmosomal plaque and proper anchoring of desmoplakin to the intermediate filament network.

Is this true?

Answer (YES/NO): NO